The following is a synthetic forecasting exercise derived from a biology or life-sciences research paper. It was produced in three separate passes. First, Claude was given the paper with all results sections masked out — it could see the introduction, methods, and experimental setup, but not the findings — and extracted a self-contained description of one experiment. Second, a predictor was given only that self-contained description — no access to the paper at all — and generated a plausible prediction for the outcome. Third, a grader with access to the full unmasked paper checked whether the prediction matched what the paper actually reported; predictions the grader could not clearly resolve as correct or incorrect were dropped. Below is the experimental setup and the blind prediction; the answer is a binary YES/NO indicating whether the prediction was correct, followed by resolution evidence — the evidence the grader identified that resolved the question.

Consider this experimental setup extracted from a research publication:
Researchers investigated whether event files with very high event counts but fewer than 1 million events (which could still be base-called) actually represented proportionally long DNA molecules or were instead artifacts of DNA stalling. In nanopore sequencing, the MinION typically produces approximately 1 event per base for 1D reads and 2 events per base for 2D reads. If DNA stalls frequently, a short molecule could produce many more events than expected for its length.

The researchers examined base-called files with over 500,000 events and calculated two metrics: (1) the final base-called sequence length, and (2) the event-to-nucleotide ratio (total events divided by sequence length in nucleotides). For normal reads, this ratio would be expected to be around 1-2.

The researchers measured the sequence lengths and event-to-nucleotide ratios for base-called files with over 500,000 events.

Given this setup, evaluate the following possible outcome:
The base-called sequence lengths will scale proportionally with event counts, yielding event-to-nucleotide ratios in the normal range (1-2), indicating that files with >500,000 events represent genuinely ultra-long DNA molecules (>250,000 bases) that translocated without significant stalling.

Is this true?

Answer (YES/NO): NO